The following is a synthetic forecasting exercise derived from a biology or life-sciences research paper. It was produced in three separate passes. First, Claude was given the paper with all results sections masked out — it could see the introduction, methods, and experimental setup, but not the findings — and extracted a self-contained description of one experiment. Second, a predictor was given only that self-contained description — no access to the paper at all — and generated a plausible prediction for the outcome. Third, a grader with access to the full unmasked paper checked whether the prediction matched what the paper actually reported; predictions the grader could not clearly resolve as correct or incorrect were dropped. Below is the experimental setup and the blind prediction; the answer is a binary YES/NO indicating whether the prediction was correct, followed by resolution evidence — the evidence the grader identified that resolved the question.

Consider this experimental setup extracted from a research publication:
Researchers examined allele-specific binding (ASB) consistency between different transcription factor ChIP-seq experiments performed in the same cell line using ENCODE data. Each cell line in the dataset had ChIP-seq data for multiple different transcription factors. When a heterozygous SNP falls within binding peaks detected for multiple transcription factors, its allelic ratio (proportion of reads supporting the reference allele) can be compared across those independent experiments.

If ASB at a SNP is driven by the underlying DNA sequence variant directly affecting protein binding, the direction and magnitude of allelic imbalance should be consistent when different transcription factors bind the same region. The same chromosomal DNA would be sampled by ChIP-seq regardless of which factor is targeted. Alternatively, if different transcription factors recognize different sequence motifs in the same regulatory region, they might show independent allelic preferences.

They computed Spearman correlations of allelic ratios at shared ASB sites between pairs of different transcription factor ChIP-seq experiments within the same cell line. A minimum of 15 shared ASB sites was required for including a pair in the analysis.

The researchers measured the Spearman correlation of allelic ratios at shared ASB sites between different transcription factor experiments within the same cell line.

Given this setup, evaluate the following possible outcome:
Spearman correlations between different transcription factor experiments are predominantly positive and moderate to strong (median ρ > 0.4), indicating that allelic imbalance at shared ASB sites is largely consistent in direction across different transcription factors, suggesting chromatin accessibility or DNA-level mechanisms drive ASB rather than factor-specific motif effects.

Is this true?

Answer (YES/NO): YES